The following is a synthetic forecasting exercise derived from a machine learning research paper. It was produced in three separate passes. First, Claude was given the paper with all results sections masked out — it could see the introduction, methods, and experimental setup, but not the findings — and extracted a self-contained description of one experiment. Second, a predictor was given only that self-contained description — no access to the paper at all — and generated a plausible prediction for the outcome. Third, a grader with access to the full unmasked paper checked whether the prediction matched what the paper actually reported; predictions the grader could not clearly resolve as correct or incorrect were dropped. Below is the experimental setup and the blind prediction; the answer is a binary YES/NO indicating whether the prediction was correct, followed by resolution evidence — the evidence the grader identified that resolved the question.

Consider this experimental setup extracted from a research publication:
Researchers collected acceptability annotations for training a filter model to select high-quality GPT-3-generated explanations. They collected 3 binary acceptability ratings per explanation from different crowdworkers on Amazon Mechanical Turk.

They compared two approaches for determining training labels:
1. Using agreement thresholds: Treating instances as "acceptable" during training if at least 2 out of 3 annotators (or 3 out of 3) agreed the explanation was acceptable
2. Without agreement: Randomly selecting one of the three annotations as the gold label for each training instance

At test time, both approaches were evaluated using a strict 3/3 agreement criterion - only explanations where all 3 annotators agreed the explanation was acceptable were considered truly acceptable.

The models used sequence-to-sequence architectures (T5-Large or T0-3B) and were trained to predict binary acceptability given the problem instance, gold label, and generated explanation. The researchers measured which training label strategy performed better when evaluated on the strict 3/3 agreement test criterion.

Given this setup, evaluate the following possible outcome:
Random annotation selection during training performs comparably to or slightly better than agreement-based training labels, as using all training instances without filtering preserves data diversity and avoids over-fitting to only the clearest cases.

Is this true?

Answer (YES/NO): NO